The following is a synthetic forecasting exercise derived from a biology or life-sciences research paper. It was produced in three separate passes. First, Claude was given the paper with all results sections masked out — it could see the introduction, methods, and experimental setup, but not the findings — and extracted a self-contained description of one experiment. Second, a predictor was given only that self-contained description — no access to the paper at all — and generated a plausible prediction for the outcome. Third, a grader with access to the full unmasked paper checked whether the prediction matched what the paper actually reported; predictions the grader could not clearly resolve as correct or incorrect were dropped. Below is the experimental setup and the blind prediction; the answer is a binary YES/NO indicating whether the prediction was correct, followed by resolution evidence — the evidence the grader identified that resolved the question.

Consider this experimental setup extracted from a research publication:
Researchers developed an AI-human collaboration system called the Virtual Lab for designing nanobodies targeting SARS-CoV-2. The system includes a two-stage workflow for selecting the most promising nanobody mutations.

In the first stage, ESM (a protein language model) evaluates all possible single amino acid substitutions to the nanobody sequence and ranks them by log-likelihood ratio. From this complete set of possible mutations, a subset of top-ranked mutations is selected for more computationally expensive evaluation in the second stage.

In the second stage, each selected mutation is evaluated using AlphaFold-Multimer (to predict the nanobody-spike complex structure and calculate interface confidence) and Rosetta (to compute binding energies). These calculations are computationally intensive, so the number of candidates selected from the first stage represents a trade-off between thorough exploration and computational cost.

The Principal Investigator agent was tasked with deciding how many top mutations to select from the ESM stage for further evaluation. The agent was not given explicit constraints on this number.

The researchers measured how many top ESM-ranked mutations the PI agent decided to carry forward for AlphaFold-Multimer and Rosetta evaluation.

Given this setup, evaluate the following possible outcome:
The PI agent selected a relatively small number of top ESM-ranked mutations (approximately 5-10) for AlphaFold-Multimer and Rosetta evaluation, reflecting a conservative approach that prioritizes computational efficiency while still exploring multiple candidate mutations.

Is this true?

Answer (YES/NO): NO